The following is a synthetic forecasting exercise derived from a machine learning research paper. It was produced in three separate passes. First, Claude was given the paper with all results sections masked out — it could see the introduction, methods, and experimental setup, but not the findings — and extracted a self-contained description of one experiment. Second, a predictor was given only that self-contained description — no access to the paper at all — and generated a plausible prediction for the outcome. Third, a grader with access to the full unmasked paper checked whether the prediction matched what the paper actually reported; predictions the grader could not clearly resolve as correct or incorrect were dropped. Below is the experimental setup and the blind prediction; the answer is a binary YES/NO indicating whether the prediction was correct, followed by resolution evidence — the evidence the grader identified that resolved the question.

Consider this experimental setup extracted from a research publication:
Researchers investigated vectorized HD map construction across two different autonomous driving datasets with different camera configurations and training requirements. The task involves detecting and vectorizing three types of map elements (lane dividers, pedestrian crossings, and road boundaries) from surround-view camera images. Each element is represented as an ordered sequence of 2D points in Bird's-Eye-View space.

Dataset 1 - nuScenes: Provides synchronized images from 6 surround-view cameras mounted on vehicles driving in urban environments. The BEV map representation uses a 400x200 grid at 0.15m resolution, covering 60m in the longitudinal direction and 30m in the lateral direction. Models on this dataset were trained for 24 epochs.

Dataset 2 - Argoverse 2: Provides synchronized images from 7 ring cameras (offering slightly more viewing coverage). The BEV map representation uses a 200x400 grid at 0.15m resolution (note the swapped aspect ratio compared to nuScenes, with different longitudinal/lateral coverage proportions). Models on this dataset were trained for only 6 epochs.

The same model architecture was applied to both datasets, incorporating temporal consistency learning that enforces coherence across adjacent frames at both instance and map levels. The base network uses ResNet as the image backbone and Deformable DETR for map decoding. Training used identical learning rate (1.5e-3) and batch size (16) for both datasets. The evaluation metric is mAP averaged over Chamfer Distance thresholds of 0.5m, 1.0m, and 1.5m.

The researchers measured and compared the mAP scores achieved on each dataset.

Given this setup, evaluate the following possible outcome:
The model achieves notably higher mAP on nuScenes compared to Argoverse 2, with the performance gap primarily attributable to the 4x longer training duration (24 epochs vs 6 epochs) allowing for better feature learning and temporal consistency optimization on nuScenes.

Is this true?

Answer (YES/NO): NO